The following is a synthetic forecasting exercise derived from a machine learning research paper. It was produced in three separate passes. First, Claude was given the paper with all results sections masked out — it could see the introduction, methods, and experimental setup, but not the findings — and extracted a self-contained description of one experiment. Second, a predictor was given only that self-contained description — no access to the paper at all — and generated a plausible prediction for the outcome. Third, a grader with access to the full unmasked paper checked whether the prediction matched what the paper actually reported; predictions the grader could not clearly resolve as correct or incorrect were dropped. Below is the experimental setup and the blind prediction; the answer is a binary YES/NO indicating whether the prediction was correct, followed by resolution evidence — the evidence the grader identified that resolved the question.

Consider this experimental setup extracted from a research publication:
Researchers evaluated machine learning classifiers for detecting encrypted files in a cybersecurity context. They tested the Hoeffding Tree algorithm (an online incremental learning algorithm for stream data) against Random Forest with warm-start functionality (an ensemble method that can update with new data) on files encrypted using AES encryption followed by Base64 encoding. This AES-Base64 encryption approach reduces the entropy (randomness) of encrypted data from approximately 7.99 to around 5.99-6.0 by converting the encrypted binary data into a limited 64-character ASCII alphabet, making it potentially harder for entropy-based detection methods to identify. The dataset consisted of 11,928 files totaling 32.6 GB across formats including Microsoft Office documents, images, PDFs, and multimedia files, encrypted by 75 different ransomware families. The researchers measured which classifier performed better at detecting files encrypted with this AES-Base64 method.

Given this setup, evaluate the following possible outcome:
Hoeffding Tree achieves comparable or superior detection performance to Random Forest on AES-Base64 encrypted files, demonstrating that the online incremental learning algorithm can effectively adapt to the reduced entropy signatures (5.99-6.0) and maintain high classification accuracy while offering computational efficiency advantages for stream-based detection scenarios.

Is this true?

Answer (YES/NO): YES